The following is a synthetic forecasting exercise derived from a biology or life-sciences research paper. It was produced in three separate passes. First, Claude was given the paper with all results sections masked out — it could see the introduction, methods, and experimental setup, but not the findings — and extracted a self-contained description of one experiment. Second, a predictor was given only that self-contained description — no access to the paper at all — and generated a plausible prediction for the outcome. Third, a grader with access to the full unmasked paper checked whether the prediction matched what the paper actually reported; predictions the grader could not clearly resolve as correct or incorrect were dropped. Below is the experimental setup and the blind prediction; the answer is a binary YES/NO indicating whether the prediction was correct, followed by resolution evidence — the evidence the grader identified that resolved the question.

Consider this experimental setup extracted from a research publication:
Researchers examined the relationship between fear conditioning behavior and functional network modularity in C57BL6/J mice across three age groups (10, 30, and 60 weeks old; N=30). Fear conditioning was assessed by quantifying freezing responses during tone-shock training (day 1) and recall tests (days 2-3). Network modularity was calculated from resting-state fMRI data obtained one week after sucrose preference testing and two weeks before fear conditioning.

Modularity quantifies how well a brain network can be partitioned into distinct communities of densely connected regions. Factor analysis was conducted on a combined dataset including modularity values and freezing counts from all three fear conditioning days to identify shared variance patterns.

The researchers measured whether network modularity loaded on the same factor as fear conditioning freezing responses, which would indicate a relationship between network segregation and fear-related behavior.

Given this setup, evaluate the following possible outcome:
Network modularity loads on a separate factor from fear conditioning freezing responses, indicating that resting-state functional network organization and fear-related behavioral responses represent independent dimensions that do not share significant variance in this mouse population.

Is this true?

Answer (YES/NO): NO